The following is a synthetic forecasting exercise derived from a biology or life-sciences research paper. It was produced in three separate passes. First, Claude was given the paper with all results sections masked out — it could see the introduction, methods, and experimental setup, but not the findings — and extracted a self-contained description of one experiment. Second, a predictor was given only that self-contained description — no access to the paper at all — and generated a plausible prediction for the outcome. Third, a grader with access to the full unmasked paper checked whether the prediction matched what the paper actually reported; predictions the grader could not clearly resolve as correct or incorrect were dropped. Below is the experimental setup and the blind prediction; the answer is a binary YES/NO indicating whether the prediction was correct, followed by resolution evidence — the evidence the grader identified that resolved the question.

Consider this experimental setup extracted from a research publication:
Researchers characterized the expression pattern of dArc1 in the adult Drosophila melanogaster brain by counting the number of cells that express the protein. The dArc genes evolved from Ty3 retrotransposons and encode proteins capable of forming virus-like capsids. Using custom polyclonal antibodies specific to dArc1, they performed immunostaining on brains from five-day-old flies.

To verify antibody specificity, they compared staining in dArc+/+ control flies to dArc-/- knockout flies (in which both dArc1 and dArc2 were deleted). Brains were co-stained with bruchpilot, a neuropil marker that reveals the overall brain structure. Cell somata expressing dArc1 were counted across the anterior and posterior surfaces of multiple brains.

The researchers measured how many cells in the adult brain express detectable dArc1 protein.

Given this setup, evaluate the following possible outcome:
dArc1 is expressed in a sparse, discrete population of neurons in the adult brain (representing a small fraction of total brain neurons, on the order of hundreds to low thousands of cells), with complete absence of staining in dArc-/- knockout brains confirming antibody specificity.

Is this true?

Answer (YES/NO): NO